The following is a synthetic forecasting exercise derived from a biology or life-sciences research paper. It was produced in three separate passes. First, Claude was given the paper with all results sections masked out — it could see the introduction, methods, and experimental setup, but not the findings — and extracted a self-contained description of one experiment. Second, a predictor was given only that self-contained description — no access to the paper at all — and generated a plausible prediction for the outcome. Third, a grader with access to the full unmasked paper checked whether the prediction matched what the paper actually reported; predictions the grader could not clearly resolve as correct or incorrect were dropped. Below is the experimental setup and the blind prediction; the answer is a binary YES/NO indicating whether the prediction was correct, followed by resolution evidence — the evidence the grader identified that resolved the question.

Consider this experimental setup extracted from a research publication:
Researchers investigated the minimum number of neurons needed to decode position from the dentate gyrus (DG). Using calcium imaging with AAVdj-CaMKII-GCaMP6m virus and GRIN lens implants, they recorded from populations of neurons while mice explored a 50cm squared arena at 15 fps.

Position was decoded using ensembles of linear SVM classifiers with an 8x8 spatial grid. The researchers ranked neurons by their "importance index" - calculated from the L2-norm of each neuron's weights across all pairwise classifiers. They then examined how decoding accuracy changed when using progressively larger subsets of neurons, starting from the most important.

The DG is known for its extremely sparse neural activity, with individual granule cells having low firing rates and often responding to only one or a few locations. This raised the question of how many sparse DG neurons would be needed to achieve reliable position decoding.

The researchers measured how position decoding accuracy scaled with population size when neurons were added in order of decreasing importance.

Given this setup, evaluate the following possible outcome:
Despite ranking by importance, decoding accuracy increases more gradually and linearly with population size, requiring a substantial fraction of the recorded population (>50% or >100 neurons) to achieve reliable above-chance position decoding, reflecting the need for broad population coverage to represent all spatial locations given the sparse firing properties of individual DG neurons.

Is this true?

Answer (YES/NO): NO